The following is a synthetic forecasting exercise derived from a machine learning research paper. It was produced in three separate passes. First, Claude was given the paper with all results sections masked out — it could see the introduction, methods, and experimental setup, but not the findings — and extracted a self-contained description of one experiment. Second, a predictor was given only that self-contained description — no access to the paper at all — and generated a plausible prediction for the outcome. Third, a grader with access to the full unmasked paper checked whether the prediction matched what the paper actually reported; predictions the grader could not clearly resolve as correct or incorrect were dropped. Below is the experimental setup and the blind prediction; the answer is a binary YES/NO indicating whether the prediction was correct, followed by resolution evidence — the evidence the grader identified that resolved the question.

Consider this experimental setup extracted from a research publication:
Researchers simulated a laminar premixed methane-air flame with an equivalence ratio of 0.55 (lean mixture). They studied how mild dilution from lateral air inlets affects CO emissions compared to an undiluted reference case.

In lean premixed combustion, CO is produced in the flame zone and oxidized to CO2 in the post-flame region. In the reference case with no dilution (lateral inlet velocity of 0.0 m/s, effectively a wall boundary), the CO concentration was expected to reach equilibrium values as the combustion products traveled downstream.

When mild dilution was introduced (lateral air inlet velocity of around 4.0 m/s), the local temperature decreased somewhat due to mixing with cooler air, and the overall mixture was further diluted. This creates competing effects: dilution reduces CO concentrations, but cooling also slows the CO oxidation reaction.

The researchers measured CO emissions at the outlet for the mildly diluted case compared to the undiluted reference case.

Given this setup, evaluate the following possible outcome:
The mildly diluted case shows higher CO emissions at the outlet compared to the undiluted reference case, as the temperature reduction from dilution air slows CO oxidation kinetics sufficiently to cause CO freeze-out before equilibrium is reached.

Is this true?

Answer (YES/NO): NO